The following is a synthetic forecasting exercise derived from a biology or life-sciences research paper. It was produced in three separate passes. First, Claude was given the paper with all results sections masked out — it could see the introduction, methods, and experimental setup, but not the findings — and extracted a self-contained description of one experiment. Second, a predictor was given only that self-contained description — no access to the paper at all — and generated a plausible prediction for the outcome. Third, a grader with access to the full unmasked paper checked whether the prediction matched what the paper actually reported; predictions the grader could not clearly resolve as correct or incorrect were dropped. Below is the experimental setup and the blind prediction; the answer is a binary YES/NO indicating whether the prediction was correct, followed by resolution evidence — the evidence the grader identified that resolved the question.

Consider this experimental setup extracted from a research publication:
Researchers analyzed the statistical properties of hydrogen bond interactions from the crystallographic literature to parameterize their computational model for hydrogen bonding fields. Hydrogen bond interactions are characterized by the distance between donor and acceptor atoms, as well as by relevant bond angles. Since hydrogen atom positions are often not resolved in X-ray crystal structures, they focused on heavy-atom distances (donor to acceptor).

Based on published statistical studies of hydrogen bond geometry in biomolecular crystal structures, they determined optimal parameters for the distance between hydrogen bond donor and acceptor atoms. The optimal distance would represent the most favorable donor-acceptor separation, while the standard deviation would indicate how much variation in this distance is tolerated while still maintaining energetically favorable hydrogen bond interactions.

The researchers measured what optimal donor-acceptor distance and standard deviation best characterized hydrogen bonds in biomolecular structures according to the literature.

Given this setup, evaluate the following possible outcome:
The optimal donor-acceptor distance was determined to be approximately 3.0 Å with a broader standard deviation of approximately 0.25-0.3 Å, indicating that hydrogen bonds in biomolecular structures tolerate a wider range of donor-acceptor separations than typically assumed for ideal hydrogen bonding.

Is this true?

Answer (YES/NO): NO